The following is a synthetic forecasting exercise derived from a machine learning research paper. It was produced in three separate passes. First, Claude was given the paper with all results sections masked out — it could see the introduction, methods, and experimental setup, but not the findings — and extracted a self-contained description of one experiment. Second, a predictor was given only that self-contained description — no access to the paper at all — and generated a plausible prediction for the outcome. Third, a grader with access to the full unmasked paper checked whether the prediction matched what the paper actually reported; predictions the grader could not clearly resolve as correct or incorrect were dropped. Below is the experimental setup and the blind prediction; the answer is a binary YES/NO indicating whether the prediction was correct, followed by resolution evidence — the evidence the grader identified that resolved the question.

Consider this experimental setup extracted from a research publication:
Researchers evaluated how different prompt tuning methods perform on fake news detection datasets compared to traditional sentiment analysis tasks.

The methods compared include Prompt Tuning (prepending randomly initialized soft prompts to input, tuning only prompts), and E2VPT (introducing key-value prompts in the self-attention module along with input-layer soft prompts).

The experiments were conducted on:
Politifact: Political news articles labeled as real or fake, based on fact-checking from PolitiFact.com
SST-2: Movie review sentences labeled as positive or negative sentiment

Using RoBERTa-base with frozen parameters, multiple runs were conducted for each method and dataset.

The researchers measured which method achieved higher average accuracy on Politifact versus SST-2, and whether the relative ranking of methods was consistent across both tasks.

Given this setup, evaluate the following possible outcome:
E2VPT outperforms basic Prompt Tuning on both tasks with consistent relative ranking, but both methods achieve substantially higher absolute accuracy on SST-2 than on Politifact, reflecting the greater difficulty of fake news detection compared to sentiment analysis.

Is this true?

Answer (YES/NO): NO